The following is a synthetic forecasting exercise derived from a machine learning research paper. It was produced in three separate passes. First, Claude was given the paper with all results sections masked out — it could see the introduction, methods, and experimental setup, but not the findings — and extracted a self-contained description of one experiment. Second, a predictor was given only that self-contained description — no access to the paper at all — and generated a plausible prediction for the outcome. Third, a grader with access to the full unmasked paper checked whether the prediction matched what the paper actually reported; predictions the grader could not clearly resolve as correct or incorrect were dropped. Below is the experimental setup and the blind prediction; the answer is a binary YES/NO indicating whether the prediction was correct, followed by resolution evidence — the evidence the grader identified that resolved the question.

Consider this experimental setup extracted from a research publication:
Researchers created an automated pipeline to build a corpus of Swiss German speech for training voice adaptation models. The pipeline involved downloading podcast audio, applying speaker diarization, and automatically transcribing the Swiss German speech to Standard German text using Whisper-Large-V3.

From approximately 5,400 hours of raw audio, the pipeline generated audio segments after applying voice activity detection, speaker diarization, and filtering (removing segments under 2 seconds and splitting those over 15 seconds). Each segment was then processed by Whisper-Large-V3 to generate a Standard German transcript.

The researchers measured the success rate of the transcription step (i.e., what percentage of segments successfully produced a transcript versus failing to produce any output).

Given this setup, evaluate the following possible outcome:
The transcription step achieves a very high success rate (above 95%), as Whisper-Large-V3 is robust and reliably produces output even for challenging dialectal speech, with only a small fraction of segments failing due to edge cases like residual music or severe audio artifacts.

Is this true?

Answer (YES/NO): YES